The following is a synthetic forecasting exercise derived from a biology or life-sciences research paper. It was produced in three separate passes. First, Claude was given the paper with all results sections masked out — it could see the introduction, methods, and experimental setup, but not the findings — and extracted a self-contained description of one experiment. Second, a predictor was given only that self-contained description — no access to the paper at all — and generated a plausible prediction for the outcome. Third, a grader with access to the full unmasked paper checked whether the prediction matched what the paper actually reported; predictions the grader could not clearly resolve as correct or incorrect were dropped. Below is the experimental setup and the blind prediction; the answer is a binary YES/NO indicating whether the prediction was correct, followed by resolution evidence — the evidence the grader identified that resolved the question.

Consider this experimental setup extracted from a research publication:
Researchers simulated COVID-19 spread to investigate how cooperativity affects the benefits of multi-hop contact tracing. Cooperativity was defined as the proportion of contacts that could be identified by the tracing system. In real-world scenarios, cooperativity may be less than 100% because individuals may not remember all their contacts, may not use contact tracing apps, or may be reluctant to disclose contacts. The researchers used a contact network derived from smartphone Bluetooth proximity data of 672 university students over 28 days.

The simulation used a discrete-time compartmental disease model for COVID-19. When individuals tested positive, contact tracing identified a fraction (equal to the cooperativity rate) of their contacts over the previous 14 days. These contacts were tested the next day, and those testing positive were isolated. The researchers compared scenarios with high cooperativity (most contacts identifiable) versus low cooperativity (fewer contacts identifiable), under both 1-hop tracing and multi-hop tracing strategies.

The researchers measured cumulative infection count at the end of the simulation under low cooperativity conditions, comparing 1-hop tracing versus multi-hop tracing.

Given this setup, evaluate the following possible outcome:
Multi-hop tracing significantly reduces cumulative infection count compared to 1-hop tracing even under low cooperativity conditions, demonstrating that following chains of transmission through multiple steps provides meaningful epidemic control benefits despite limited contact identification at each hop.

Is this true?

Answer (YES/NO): YES